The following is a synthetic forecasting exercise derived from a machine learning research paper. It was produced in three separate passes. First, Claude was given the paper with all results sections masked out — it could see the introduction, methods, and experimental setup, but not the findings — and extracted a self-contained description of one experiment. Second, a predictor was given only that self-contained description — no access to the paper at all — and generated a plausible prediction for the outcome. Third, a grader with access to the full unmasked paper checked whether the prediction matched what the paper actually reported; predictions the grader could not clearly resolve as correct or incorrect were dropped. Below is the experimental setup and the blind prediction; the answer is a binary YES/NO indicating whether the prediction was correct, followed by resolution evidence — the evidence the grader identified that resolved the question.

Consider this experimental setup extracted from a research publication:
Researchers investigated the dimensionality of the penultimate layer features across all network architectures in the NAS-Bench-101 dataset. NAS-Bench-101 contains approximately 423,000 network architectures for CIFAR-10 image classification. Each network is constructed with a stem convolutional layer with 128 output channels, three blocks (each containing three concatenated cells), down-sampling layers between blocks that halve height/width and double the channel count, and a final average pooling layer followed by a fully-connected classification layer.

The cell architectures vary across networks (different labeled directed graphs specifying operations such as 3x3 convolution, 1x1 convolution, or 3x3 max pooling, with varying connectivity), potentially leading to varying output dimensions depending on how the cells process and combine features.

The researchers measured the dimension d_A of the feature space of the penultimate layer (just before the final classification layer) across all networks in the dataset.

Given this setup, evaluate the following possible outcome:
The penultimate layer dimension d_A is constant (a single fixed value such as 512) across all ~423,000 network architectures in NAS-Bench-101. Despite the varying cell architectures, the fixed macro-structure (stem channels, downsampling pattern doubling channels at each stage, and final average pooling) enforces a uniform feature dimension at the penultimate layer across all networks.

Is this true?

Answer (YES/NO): YES